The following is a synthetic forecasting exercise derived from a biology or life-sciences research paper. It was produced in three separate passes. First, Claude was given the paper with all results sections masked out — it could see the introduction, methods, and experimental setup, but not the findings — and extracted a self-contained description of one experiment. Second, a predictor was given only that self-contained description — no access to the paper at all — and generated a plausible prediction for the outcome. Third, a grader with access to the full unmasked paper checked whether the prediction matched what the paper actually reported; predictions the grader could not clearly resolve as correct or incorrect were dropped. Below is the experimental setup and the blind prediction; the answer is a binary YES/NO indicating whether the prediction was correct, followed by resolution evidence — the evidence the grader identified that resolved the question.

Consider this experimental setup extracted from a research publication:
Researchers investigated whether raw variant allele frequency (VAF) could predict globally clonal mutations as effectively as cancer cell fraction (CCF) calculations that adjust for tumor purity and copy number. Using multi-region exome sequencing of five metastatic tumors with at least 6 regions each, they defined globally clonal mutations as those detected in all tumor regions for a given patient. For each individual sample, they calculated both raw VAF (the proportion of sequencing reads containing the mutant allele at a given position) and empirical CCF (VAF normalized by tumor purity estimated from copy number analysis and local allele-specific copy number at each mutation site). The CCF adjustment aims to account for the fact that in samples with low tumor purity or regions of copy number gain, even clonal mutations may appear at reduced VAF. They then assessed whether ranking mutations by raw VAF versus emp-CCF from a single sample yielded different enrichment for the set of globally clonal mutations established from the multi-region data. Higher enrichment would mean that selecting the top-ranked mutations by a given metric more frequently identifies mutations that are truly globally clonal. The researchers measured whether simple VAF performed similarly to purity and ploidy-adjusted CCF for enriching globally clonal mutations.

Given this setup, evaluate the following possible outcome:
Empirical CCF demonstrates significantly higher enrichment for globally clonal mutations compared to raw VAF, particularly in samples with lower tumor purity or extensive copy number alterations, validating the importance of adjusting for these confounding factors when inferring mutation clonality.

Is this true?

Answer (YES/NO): NO